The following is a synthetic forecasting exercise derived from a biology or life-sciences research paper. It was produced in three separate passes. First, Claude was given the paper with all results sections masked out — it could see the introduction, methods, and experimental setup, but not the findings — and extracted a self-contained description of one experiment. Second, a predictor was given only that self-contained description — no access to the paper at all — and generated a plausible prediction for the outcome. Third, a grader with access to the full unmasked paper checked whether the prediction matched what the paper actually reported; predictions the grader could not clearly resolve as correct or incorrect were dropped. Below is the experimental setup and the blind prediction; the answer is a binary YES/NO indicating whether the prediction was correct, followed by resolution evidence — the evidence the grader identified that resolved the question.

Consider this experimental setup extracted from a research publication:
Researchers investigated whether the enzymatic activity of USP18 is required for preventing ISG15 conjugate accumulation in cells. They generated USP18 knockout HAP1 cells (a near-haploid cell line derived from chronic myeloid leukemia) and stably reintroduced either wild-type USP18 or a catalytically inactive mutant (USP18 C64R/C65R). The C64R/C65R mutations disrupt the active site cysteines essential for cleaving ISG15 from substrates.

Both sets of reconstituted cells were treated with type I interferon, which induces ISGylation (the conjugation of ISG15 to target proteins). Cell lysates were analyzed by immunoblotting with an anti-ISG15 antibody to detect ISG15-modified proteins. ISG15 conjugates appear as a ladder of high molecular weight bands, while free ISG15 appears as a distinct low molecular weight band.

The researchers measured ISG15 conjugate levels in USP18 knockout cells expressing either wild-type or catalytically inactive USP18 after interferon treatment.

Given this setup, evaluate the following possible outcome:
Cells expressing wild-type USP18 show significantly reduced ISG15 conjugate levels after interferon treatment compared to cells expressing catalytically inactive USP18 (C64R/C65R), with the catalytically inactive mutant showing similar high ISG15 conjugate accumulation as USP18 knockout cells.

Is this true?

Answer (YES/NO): YES